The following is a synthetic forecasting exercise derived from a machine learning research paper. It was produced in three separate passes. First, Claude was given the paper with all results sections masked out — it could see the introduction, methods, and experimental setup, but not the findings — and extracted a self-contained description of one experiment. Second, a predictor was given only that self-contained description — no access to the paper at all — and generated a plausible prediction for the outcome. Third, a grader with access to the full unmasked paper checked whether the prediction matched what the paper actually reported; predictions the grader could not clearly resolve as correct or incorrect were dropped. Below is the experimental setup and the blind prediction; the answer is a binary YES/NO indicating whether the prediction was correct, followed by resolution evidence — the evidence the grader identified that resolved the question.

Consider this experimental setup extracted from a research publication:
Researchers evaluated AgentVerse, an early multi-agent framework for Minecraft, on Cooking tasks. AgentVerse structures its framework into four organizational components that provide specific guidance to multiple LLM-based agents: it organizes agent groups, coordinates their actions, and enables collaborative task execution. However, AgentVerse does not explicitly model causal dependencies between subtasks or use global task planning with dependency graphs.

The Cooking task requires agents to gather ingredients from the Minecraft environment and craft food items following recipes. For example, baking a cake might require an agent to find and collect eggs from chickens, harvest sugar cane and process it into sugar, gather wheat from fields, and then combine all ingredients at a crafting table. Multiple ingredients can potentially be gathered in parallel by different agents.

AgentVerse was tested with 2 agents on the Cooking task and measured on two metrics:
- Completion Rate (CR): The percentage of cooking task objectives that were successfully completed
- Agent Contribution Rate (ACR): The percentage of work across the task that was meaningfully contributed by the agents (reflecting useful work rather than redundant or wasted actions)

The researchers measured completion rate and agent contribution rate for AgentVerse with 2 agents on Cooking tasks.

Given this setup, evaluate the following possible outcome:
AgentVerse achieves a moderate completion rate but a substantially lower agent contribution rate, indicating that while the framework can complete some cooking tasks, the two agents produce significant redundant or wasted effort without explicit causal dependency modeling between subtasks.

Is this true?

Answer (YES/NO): NO